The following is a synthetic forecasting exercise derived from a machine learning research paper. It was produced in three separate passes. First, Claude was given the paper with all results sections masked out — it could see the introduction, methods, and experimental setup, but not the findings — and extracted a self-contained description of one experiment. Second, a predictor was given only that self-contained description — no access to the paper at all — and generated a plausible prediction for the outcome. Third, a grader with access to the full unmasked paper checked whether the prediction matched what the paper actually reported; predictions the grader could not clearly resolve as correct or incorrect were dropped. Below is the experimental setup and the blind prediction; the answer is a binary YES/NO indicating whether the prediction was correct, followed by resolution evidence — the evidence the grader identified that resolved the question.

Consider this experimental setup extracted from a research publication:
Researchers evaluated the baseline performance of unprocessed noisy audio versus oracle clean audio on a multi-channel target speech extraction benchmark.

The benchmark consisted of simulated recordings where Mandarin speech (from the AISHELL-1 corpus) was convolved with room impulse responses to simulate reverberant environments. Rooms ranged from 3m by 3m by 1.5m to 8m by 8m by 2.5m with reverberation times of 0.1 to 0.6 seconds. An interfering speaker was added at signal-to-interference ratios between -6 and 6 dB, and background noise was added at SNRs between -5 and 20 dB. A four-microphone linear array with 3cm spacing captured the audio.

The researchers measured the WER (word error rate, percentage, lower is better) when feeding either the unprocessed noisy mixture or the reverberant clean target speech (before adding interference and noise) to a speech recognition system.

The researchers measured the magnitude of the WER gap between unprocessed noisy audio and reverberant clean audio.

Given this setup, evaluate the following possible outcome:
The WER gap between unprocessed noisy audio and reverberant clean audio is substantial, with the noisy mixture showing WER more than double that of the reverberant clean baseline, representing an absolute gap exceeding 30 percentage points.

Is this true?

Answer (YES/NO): YES